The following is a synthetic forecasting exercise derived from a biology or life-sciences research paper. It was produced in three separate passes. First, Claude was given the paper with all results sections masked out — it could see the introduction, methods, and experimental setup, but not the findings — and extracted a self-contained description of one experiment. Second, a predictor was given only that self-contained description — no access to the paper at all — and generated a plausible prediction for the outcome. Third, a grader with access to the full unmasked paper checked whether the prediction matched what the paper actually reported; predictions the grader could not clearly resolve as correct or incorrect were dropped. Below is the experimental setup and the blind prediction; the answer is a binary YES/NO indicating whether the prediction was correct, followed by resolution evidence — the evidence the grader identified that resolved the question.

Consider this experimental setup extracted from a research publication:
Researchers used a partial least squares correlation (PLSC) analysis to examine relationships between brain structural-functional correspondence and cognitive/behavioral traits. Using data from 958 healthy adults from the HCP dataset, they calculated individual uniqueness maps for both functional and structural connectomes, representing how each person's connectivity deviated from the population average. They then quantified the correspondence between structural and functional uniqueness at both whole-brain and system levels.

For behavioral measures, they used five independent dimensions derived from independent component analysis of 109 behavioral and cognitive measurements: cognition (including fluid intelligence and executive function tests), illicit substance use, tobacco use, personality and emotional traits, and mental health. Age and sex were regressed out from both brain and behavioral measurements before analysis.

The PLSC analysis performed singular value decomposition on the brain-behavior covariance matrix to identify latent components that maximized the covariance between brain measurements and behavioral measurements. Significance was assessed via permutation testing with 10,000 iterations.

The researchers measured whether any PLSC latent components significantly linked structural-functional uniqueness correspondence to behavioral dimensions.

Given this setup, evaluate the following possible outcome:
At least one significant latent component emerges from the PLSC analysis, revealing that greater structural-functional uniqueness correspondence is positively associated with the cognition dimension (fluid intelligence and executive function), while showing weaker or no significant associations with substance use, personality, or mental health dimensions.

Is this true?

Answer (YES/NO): NO